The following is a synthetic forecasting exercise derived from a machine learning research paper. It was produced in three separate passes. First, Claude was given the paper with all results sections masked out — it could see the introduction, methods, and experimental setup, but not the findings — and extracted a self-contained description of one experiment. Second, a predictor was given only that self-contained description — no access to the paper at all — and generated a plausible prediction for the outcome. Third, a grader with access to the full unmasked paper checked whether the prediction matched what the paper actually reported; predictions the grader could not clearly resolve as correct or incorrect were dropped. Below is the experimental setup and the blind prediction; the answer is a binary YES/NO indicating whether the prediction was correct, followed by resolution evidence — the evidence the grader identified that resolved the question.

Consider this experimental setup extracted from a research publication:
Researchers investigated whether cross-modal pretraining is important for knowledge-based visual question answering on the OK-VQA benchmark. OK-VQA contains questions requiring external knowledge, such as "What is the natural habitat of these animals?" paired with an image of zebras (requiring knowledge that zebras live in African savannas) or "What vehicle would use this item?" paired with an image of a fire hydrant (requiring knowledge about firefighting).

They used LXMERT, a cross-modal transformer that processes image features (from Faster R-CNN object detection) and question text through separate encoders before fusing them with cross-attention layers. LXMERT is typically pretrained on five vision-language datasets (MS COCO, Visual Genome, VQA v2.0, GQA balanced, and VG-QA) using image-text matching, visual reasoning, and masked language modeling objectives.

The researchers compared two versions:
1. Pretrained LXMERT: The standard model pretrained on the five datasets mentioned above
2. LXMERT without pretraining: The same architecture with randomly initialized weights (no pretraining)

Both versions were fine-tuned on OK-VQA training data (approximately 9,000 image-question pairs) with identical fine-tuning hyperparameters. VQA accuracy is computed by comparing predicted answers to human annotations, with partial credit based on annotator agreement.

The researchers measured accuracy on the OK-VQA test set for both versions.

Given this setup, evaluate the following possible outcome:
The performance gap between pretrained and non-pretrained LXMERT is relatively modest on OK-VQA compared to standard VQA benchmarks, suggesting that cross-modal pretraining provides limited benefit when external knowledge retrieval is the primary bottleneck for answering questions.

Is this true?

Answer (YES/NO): NO